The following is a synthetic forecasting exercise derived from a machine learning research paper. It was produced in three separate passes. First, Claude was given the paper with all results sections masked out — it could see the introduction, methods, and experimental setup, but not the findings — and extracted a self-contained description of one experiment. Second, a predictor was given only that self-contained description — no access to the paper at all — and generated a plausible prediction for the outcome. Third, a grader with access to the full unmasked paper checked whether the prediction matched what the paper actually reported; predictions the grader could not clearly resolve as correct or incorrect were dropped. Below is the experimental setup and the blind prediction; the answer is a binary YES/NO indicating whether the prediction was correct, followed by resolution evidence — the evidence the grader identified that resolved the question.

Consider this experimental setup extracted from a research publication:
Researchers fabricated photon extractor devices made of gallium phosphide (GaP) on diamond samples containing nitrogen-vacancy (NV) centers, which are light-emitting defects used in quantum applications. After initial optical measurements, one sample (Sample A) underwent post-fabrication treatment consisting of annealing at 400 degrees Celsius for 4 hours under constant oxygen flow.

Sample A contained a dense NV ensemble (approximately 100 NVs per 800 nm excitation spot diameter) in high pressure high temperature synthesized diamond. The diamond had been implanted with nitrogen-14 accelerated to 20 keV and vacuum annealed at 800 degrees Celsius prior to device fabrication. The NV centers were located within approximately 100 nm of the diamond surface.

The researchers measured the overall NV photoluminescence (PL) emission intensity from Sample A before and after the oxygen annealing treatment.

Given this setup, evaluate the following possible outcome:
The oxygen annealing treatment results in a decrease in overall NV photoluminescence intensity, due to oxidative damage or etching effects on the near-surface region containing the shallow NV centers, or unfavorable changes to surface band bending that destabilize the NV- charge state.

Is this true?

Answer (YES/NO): NO